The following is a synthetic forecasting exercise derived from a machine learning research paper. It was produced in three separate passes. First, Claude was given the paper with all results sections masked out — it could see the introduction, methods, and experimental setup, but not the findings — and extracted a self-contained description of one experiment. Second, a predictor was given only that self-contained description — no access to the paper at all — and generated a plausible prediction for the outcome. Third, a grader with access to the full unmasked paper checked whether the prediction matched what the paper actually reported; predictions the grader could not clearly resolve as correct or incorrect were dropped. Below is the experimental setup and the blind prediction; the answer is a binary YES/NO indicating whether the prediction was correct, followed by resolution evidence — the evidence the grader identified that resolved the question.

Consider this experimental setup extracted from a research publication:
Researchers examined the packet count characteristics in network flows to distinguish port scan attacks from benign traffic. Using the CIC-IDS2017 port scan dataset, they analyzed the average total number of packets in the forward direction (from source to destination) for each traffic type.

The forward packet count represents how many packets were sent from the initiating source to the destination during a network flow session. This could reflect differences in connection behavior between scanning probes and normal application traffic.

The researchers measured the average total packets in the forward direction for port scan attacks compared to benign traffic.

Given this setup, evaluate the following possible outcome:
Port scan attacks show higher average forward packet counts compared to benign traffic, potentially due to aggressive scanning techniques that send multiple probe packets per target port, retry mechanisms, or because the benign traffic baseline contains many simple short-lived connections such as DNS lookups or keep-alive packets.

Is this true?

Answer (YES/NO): NO